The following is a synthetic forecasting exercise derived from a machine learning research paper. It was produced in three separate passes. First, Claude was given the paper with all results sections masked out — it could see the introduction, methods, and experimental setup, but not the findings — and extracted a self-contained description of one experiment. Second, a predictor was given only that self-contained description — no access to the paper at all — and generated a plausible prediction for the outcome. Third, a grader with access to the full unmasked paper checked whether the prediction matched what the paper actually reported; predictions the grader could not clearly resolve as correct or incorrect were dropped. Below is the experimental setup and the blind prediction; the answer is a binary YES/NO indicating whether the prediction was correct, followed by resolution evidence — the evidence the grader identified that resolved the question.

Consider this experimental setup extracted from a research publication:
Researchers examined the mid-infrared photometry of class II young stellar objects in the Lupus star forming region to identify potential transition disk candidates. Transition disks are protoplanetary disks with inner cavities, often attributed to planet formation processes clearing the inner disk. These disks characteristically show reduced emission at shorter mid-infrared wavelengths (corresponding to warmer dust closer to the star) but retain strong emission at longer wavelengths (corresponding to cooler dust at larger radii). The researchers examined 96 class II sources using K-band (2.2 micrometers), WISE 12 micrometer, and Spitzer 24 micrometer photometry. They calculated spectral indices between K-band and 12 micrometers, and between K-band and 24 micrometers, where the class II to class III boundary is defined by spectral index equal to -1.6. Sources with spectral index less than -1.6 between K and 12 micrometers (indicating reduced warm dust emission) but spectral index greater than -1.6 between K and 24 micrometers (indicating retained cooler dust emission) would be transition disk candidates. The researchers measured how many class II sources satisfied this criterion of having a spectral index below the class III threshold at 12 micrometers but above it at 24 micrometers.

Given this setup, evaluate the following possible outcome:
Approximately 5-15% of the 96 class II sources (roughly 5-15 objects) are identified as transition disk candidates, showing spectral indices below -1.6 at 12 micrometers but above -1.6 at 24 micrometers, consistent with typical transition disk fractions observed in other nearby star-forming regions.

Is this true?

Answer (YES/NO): YES